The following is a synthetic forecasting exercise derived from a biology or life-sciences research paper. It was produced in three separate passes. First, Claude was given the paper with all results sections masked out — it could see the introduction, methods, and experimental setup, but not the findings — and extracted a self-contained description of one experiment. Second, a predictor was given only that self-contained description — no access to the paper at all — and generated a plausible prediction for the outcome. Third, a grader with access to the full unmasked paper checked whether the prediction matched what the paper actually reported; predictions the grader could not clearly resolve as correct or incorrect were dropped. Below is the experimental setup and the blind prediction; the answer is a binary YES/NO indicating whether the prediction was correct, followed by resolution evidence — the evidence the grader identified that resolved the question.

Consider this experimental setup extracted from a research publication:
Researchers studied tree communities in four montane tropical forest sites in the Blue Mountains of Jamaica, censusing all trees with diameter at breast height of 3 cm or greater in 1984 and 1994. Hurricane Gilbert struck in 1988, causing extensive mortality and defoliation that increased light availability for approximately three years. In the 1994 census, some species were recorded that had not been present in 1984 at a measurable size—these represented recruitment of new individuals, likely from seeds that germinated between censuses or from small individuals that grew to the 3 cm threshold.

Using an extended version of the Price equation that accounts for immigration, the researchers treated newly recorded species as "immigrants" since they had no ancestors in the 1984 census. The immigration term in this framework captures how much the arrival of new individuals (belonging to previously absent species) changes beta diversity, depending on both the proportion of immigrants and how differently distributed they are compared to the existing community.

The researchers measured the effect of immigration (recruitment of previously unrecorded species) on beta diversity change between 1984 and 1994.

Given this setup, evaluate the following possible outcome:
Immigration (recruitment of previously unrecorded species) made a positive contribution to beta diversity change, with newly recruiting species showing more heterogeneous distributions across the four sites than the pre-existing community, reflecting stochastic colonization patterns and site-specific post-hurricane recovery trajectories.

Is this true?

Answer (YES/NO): YES